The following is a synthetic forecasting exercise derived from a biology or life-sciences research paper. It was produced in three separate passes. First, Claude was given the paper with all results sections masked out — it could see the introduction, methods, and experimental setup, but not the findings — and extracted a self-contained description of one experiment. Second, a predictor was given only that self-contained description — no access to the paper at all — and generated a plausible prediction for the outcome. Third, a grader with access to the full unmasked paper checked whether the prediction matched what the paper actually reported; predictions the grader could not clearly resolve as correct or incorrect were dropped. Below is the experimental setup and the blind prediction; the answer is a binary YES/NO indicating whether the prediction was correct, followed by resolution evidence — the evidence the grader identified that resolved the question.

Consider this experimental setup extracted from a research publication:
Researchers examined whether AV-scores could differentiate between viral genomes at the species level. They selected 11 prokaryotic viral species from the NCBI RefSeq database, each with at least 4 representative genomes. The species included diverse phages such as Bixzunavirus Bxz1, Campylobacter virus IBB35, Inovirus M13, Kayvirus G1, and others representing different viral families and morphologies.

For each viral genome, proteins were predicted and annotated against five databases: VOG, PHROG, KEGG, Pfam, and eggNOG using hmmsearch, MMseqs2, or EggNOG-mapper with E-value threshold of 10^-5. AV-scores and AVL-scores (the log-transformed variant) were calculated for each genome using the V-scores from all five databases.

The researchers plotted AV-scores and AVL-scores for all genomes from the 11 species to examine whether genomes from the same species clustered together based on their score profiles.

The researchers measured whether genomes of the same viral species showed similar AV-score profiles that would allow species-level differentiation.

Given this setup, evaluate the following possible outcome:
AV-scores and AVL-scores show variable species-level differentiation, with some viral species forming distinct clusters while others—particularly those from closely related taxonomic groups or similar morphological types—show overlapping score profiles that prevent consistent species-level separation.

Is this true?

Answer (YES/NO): NO